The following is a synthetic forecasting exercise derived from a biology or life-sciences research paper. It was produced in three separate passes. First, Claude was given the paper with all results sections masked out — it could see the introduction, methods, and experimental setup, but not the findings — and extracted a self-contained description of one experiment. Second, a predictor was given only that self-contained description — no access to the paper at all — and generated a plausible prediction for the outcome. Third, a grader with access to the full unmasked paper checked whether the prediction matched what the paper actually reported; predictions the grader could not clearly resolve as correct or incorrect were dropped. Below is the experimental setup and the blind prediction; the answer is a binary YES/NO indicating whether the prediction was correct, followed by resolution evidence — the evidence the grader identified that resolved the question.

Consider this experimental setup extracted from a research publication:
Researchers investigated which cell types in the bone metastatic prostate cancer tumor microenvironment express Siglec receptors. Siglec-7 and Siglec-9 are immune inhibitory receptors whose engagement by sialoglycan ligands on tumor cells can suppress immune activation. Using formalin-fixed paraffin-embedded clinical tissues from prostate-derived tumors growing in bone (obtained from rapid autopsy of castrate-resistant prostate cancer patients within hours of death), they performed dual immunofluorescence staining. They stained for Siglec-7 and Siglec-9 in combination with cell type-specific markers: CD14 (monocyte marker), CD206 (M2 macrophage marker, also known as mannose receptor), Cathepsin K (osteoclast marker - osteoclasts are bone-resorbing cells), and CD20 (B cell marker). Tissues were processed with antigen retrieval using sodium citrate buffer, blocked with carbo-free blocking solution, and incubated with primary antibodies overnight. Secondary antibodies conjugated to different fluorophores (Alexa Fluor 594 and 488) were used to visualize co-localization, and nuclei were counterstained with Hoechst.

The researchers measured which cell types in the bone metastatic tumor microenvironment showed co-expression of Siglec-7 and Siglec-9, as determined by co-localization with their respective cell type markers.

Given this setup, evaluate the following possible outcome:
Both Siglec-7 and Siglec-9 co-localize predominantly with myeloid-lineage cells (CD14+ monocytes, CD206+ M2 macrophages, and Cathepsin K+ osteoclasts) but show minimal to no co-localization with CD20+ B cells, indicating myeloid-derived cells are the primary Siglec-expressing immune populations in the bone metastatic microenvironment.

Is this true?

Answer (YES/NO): NO